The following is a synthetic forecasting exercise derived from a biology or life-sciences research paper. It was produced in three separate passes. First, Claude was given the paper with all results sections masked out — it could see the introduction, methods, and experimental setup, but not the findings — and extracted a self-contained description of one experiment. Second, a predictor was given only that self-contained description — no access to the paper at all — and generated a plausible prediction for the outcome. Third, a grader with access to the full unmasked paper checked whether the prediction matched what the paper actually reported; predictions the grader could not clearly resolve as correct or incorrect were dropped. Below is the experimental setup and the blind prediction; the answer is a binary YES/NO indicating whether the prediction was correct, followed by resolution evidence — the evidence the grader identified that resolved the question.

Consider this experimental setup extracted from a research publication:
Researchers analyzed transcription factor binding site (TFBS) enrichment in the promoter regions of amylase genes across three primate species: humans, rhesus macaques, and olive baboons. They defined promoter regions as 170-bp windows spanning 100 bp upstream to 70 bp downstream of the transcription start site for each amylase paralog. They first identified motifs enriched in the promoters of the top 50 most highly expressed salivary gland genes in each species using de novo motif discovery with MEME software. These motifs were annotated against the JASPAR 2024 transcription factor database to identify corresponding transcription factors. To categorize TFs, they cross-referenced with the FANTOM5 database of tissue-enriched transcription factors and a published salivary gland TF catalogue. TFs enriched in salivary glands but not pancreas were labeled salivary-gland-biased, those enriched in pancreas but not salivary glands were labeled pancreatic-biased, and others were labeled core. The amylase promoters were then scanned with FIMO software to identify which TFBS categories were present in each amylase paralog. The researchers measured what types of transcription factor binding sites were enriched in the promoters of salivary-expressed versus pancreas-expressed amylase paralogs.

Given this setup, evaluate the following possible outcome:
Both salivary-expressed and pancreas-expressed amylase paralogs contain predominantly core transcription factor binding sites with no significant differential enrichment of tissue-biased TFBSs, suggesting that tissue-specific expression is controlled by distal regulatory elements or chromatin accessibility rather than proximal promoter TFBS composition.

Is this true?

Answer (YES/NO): NO